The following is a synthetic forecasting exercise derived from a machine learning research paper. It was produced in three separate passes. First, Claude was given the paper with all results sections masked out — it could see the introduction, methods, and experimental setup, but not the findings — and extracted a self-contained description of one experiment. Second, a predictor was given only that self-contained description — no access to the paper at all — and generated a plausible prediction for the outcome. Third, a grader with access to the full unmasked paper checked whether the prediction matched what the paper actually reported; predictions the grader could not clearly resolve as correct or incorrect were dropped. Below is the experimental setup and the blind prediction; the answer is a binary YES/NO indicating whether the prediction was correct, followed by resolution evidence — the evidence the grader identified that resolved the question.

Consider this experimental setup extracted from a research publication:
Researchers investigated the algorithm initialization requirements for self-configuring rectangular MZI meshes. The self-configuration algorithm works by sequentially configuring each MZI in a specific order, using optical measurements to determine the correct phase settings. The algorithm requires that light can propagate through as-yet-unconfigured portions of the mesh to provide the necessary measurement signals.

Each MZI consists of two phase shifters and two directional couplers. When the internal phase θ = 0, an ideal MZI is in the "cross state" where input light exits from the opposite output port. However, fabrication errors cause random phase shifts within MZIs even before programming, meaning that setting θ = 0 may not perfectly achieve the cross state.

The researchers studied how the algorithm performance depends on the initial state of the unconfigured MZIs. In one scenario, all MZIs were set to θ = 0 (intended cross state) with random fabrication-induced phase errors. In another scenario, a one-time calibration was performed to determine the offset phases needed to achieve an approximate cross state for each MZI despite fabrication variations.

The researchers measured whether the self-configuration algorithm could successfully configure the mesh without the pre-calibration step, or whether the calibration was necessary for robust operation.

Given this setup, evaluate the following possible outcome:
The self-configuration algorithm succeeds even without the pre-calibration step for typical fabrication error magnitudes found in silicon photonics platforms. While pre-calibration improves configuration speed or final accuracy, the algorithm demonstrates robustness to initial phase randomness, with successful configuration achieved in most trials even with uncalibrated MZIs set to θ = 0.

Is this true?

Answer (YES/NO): NO